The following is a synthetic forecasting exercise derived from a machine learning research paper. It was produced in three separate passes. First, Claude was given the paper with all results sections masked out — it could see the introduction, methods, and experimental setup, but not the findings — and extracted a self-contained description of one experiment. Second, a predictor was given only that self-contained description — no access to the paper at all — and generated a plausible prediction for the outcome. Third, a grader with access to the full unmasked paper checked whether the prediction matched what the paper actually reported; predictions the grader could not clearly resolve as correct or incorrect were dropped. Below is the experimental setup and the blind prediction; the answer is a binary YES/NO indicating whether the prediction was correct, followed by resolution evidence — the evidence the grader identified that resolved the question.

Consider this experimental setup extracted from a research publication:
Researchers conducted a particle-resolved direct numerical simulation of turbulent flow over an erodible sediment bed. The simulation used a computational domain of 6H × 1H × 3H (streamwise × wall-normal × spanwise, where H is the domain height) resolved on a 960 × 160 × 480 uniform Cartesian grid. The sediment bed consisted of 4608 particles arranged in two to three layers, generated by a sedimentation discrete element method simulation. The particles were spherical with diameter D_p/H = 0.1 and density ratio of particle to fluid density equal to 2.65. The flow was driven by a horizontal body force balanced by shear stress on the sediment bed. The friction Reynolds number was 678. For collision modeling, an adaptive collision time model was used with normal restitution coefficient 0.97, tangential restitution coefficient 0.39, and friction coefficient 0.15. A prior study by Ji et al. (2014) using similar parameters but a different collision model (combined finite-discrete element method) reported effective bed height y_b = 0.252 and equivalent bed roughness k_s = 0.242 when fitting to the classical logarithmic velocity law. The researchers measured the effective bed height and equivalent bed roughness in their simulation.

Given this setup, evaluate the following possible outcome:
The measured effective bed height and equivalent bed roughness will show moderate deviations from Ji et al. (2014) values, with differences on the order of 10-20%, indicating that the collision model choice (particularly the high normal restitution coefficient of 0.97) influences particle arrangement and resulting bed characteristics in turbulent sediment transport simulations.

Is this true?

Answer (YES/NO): NO